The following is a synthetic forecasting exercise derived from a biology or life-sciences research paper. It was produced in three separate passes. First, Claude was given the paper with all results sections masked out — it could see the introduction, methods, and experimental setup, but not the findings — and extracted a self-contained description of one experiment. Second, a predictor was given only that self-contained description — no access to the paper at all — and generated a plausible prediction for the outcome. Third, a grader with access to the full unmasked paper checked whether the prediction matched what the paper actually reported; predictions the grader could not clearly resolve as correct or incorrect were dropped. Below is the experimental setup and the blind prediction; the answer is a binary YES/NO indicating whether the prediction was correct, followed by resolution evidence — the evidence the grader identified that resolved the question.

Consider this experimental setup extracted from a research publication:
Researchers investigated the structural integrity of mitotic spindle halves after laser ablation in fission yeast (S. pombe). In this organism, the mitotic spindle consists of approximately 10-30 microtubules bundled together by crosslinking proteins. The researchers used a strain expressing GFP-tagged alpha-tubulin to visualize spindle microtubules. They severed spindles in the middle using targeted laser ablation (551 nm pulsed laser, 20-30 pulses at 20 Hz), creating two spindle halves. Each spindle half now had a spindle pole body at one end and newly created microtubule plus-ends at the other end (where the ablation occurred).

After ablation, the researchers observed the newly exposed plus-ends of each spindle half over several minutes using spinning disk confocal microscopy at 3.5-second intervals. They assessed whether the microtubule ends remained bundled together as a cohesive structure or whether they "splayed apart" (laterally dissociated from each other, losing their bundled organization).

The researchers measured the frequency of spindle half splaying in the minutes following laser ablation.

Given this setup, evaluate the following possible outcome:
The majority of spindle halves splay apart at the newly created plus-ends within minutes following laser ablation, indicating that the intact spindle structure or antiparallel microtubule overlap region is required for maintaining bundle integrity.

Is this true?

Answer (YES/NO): NO